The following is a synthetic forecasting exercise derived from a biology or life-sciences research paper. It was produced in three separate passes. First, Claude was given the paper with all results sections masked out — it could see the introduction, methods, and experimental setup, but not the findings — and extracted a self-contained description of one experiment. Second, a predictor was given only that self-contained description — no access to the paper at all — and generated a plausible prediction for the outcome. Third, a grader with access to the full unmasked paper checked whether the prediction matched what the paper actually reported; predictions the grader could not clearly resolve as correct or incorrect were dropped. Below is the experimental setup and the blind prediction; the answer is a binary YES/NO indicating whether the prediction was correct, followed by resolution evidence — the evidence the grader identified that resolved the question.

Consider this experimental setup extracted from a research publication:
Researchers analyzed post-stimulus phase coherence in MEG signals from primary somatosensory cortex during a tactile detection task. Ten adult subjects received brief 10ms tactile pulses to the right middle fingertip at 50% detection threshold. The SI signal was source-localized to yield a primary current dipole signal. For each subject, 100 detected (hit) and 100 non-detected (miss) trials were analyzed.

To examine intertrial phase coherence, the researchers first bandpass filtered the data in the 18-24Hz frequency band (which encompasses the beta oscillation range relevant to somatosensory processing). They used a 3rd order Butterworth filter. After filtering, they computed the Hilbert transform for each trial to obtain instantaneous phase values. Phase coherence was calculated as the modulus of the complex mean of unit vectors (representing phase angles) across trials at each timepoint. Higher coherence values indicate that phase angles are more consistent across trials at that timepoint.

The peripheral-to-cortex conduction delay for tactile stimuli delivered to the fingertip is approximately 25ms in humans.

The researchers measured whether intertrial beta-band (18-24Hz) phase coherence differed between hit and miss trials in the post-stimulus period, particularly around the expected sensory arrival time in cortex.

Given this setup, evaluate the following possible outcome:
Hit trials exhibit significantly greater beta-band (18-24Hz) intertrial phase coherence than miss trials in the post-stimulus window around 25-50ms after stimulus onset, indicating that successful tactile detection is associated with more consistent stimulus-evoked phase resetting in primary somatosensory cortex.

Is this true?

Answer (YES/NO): YES